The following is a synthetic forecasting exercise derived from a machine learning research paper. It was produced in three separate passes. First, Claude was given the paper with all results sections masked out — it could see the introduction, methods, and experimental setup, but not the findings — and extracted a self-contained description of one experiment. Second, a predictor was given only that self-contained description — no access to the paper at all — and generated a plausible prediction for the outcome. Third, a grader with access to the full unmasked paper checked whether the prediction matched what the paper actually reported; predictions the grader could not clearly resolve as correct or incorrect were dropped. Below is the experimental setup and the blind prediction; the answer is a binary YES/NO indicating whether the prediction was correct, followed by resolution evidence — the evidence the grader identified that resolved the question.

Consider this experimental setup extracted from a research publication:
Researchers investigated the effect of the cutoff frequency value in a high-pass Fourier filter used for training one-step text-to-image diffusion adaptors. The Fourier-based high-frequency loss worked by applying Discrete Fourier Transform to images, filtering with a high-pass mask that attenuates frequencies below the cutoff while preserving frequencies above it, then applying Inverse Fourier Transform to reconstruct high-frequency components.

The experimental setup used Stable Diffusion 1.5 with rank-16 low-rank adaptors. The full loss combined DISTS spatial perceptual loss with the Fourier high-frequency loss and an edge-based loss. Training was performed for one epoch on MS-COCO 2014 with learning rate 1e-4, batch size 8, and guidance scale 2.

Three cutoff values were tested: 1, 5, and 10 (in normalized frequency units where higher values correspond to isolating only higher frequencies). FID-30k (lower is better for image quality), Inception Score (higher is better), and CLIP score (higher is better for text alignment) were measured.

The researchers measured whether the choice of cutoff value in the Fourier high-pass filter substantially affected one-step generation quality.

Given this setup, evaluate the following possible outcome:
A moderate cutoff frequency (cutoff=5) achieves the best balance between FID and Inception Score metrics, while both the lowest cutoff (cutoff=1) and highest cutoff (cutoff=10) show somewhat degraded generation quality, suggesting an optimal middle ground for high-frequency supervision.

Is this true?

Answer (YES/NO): NO